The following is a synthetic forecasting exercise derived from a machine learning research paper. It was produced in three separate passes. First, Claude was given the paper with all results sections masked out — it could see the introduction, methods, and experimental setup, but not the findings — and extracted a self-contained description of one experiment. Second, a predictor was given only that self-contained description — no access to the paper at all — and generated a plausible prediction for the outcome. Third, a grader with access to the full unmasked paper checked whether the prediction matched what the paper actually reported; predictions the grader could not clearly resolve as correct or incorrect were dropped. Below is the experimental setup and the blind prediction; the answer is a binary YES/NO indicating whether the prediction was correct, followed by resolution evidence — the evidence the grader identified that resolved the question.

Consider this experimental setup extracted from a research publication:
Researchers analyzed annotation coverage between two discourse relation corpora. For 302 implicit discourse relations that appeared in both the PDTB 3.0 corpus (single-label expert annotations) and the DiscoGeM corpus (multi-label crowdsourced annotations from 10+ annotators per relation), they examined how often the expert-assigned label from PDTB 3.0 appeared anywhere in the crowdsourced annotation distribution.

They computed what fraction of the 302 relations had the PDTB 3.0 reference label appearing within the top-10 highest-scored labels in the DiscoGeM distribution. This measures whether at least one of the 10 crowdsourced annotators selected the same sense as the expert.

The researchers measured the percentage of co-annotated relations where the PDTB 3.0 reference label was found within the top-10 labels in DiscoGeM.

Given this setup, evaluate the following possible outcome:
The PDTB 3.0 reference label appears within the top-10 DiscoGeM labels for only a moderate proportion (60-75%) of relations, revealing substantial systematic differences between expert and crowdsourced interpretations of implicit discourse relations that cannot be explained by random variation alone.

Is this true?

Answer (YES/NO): YES